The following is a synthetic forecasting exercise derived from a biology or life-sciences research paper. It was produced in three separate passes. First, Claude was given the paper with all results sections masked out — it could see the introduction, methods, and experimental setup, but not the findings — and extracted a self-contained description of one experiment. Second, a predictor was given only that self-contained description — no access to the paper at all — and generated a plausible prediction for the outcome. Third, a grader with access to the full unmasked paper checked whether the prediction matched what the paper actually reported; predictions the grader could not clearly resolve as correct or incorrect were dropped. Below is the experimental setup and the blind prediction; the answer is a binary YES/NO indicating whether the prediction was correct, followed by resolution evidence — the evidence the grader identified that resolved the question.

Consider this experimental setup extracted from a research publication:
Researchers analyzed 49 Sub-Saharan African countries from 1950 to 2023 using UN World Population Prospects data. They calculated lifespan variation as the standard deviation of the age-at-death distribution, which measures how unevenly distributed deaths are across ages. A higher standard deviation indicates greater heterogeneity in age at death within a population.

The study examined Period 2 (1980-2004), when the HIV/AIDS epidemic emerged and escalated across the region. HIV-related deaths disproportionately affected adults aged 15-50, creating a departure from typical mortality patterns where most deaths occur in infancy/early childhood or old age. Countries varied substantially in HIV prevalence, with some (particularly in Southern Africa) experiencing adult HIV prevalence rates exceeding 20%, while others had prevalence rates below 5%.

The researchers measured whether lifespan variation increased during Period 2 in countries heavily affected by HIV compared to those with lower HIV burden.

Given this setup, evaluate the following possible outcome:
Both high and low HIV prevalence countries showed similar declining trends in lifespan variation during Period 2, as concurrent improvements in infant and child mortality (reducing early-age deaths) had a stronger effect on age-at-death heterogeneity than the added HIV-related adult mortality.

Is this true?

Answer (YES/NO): NO